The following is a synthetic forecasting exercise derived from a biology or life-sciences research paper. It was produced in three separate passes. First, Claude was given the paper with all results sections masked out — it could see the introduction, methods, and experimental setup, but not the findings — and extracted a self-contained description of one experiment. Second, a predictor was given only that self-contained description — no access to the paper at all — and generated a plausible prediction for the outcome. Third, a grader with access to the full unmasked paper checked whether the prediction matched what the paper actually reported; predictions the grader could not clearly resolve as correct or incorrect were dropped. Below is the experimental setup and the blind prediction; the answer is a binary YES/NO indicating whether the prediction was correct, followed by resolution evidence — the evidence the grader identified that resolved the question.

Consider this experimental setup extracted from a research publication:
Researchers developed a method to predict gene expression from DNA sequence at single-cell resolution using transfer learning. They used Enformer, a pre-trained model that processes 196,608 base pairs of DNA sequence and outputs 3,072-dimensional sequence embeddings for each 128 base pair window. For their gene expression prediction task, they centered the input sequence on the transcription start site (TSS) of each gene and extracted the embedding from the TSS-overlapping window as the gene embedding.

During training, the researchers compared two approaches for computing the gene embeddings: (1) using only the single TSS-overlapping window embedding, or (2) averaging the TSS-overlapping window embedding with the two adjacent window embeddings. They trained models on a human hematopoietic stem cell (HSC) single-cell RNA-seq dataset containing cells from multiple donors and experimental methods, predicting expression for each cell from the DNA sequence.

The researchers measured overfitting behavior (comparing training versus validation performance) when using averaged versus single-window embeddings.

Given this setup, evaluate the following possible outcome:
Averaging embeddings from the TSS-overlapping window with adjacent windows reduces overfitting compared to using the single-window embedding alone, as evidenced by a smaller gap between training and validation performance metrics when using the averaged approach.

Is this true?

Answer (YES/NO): YES